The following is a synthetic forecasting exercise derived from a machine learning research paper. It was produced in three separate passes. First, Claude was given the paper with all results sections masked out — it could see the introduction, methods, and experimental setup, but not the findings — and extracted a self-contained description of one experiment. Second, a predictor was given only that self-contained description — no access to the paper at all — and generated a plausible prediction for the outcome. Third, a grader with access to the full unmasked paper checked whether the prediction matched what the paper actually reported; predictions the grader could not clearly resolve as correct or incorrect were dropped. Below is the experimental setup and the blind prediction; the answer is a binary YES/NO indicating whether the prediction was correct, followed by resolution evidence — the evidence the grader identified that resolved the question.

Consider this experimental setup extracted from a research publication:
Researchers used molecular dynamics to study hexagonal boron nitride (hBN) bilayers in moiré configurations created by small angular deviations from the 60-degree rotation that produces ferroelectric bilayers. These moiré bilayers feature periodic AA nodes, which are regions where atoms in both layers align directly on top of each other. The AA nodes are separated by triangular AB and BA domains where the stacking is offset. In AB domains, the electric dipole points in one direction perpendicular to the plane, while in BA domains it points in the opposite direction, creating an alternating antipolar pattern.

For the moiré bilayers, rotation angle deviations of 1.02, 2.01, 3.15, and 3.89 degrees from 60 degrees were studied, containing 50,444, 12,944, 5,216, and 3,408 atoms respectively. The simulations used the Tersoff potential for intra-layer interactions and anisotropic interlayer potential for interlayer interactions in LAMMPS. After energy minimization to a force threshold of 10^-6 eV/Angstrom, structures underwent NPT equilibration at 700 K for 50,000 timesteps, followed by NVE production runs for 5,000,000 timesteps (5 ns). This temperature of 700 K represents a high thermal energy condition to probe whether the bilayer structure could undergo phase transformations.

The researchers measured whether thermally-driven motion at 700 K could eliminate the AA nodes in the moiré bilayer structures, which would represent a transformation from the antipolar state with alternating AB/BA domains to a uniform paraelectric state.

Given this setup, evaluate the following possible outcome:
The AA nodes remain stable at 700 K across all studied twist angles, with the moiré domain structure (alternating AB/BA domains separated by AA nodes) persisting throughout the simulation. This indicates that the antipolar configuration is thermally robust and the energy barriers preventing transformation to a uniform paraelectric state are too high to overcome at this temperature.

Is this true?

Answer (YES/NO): YES